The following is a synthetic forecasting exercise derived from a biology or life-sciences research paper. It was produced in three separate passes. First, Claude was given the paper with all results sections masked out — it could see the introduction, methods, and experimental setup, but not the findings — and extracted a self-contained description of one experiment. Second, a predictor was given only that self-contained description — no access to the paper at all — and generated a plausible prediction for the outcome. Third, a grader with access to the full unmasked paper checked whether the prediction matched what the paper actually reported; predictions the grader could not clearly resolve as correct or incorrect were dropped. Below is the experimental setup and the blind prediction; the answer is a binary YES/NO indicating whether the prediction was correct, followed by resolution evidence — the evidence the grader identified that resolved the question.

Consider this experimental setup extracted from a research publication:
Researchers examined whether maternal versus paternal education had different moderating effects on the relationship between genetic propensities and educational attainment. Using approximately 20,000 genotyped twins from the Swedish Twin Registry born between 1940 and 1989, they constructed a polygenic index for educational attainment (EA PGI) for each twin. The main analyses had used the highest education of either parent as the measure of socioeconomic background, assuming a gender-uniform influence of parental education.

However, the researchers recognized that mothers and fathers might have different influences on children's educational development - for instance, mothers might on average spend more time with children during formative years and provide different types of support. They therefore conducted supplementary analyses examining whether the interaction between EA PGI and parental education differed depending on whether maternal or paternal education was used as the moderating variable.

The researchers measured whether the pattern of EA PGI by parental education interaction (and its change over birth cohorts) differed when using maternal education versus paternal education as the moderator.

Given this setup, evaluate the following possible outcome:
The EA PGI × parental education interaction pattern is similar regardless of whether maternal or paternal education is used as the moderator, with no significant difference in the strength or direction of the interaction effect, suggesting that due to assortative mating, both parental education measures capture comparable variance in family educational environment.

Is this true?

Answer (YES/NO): YES